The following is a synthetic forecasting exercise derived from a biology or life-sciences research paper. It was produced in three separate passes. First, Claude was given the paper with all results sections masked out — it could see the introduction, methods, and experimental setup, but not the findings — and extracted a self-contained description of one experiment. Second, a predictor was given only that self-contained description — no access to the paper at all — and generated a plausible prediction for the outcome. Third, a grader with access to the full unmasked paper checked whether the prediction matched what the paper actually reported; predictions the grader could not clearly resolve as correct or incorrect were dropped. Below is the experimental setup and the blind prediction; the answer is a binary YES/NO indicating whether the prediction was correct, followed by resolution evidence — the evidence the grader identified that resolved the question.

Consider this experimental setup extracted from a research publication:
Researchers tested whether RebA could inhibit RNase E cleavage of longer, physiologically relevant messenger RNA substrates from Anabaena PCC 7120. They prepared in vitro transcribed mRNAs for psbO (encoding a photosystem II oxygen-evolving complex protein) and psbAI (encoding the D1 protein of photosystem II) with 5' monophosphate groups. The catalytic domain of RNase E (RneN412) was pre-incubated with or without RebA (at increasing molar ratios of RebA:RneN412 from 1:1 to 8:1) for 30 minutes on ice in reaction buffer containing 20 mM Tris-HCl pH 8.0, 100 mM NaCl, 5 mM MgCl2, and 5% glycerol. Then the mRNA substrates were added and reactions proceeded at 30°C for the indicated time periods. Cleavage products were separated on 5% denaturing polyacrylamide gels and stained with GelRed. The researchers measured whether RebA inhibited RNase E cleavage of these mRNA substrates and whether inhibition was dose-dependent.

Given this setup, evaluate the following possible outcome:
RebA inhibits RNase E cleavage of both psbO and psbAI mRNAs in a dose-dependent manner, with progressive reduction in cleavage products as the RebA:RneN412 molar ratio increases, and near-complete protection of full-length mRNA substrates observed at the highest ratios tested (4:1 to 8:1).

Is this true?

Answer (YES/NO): NO